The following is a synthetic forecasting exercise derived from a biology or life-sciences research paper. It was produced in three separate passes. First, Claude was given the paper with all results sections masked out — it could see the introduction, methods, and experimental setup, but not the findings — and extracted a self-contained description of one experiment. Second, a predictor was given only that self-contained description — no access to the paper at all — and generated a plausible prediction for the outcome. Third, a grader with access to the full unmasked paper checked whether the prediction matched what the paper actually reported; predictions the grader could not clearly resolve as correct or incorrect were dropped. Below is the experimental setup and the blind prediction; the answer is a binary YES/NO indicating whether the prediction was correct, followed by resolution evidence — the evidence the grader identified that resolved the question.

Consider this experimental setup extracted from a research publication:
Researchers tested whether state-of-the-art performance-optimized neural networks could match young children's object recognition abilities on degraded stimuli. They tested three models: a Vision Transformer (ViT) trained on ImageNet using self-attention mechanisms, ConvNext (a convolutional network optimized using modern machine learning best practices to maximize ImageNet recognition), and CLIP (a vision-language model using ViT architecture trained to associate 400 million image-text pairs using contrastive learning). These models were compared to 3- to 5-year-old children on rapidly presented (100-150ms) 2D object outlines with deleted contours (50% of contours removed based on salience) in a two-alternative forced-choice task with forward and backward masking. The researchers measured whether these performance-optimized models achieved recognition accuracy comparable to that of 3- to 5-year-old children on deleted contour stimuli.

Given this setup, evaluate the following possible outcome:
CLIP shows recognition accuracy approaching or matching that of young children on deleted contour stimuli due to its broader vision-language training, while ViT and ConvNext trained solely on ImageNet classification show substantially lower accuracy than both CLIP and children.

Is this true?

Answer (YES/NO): NO